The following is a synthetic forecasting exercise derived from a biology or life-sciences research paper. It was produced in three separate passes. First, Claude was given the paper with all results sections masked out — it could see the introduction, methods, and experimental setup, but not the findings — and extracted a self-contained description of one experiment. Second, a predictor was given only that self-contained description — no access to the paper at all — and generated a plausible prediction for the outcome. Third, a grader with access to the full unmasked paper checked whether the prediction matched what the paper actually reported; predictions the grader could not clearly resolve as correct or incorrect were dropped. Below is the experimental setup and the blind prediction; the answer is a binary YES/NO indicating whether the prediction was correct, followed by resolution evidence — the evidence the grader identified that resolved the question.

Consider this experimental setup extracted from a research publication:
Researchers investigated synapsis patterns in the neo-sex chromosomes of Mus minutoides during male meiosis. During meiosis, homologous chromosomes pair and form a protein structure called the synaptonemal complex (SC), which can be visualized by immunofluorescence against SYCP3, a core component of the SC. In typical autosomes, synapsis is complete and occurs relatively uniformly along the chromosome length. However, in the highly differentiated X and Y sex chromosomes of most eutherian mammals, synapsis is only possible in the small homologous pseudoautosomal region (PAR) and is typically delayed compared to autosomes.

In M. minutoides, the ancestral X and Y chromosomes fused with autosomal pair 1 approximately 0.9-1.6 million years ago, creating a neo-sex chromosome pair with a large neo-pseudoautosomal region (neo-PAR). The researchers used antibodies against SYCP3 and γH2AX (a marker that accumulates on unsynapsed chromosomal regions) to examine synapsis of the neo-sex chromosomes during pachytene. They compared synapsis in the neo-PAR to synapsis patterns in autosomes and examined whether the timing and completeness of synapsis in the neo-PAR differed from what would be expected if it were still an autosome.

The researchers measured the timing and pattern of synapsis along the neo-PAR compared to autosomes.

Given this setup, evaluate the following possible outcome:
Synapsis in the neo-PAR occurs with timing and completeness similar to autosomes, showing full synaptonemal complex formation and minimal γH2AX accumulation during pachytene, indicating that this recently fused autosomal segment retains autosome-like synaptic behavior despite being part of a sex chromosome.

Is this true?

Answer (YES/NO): NO